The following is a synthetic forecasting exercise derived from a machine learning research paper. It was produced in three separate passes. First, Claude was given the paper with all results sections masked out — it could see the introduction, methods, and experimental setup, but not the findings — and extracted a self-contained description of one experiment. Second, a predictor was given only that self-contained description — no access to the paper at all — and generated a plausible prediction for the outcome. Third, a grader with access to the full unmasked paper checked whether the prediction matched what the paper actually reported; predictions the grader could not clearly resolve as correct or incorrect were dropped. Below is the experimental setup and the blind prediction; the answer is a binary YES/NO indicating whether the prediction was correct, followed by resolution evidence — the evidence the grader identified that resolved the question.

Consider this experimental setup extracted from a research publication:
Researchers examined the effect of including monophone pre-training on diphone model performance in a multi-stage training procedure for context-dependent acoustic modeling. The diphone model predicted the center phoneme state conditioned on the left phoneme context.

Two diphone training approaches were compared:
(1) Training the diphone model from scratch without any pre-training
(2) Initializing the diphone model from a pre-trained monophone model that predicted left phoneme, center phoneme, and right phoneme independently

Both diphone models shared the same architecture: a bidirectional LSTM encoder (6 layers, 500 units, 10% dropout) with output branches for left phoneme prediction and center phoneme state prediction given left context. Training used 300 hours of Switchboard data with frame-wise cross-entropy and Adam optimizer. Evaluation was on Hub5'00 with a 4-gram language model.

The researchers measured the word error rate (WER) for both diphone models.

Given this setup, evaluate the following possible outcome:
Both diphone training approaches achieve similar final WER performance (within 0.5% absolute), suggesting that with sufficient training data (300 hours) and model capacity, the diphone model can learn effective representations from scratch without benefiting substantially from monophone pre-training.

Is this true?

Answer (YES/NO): NO